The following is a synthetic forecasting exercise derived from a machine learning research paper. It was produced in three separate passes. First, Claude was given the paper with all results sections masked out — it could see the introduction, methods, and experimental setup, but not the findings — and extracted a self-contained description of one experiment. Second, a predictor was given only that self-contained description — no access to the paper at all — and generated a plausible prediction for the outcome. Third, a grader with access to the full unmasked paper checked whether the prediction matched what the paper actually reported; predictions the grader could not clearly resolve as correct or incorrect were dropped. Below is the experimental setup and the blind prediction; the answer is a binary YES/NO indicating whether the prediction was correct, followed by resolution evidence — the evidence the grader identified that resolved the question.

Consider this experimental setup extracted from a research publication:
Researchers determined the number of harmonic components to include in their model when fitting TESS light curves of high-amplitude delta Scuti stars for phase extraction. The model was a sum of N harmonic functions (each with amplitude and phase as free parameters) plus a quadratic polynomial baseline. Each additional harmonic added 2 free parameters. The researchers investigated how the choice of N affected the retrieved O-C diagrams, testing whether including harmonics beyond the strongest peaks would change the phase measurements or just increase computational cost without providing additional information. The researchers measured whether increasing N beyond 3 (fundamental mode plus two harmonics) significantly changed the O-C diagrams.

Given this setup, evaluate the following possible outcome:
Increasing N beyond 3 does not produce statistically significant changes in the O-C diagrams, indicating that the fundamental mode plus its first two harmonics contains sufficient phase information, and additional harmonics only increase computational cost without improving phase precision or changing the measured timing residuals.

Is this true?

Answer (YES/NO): YES